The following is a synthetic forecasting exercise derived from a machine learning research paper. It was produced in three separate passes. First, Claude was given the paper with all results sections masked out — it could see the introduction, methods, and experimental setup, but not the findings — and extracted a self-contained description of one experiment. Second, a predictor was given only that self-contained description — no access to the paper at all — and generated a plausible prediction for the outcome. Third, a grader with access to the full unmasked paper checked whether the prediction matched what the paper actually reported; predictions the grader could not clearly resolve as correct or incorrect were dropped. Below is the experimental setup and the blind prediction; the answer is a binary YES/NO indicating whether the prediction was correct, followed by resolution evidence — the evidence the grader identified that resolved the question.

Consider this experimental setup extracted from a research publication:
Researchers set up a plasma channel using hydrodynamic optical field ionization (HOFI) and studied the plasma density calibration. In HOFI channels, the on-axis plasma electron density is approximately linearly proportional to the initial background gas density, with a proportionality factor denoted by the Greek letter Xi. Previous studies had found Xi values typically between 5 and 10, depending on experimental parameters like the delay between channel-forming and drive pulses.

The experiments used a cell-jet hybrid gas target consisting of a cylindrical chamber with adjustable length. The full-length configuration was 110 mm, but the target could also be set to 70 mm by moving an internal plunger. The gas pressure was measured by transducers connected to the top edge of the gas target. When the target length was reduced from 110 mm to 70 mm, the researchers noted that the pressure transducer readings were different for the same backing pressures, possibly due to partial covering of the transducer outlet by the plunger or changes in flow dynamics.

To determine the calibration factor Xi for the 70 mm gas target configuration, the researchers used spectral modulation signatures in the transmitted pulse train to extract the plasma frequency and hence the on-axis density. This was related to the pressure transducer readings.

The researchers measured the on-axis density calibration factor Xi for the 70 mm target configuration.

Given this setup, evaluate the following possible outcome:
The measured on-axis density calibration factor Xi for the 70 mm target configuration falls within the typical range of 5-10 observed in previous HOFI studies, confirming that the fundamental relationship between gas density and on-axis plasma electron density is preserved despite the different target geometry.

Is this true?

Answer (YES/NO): YES